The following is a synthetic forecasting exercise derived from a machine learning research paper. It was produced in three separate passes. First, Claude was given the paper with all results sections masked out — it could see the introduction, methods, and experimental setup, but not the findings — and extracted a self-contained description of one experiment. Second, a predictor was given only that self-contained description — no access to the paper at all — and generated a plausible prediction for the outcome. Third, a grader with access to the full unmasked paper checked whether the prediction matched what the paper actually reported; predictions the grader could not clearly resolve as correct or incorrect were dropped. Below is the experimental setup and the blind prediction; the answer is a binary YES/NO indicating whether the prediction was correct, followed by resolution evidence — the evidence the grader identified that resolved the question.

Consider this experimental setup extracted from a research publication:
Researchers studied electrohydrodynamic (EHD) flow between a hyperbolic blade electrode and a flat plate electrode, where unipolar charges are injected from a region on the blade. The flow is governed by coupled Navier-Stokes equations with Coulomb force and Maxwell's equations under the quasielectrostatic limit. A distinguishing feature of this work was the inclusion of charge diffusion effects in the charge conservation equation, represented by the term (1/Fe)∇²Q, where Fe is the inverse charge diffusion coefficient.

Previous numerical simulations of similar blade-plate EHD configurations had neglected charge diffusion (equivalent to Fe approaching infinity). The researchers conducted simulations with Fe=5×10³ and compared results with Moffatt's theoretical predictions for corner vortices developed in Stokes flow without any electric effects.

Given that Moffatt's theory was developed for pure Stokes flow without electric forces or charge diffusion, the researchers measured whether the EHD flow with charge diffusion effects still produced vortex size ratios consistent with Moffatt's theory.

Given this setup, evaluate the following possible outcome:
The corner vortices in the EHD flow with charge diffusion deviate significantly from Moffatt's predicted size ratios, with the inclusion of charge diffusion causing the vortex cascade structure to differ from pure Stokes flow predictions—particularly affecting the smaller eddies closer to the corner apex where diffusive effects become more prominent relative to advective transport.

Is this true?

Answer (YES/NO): NO